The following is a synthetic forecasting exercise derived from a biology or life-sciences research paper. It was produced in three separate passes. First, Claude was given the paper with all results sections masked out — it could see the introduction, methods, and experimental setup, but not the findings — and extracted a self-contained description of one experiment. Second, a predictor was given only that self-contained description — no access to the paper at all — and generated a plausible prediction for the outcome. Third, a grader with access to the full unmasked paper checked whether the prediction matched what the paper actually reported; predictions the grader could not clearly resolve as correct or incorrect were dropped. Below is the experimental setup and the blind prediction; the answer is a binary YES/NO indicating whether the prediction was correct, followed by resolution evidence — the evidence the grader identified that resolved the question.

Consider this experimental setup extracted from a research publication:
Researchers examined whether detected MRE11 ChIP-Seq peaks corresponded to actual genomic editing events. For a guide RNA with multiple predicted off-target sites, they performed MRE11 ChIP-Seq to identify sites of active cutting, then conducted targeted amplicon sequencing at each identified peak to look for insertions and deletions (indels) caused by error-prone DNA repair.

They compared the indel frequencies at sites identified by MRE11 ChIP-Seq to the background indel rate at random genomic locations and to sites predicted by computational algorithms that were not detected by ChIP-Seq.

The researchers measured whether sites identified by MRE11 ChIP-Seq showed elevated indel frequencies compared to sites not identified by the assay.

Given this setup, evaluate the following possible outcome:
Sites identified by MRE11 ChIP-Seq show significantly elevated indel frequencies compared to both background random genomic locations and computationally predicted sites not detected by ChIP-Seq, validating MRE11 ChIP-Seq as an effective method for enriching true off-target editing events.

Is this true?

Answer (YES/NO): YES